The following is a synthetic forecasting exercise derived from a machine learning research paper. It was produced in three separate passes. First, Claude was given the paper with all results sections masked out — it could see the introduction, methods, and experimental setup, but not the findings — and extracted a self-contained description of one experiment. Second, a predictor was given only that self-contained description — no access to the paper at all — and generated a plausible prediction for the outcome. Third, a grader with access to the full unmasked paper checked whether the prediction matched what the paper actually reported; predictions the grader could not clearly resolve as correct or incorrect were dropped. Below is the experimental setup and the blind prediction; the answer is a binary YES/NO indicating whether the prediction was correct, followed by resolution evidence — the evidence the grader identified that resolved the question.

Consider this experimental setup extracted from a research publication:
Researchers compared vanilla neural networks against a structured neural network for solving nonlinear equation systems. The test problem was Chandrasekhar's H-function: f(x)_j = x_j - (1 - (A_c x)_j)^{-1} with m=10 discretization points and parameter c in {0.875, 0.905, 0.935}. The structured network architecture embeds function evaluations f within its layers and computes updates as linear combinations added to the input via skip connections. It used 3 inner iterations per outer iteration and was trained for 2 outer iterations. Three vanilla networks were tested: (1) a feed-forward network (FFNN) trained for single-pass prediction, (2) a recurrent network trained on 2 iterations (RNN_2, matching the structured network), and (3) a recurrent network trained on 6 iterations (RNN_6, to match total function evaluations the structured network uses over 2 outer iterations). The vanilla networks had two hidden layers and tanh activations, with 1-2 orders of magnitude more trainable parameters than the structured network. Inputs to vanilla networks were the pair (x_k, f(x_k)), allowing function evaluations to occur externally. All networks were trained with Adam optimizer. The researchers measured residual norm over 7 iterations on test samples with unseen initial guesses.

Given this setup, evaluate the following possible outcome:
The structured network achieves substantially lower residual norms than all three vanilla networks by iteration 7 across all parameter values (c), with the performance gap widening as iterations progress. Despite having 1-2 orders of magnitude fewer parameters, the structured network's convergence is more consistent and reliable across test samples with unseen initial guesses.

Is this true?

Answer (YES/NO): YES